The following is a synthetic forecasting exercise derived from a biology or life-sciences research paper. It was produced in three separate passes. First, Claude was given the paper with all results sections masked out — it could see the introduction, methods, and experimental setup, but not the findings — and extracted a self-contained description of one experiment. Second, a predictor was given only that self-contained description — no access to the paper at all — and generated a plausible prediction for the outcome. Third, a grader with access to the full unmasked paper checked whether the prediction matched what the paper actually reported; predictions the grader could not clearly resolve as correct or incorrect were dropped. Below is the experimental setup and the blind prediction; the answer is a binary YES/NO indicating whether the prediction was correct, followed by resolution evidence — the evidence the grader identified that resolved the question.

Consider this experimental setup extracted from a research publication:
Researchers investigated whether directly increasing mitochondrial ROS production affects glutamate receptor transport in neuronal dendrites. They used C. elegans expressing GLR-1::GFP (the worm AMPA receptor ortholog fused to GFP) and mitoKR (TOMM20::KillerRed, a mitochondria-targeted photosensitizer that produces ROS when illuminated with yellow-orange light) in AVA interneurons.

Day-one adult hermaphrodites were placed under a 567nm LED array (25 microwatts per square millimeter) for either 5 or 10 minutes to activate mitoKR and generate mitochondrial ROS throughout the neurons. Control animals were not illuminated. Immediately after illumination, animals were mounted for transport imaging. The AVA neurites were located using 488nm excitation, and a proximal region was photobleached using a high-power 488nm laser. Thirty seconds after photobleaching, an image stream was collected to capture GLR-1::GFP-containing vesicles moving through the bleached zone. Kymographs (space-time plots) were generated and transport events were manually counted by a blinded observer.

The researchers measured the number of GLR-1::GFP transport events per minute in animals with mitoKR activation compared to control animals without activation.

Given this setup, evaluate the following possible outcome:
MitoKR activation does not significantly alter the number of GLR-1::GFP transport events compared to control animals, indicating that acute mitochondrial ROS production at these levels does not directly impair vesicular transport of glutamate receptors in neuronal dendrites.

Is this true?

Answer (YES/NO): NO